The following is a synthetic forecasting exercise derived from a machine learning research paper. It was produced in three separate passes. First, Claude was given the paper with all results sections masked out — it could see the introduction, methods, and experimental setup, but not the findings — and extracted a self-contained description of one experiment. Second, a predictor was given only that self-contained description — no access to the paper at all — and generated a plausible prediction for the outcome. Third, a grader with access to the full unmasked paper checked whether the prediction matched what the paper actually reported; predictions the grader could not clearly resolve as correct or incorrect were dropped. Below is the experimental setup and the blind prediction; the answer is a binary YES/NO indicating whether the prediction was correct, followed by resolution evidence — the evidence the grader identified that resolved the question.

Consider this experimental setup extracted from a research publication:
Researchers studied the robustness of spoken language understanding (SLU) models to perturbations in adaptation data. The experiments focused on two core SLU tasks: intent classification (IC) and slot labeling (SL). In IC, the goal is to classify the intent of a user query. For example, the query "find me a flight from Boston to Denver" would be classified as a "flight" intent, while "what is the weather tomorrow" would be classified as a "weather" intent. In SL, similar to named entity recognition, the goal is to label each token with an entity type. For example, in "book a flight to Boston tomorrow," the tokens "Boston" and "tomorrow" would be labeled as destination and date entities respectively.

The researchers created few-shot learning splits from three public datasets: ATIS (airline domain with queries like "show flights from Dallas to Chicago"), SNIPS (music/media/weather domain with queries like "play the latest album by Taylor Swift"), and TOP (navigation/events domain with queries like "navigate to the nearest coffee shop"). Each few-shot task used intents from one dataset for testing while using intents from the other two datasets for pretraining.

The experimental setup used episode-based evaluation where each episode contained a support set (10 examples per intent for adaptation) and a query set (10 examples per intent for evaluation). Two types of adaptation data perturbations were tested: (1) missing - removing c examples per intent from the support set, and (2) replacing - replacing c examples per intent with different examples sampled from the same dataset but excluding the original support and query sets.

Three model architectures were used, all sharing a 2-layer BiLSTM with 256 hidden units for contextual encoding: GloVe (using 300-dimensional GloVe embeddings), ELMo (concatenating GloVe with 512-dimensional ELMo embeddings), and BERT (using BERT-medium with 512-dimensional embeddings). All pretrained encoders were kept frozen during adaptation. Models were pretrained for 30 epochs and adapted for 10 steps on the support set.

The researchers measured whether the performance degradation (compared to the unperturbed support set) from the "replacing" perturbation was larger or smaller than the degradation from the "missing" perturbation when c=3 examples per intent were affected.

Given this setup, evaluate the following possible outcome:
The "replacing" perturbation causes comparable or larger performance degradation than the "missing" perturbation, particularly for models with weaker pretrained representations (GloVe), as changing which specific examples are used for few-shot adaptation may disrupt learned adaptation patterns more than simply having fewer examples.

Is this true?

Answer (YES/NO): NO